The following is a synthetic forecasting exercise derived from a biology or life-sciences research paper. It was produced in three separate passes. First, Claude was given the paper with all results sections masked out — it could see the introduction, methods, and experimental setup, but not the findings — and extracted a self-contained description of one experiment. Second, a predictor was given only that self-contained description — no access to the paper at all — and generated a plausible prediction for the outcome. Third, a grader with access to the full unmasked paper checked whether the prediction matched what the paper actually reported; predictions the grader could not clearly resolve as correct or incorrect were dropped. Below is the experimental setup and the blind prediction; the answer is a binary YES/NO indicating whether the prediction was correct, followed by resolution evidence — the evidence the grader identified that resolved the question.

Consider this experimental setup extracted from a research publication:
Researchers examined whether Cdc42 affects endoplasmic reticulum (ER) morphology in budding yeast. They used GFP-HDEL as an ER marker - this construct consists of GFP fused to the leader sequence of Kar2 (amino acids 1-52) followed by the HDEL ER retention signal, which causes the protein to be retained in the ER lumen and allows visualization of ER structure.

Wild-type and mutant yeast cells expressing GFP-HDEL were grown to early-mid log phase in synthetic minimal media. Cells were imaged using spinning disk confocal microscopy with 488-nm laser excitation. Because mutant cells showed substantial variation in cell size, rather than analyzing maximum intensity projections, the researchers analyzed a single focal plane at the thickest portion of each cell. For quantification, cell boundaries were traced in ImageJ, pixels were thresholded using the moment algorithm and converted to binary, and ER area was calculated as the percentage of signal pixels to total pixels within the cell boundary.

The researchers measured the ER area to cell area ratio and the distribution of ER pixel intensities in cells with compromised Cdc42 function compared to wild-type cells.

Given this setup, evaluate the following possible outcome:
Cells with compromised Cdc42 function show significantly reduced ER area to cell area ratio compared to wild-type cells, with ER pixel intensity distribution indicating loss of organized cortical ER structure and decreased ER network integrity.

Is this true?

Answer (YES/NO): NO